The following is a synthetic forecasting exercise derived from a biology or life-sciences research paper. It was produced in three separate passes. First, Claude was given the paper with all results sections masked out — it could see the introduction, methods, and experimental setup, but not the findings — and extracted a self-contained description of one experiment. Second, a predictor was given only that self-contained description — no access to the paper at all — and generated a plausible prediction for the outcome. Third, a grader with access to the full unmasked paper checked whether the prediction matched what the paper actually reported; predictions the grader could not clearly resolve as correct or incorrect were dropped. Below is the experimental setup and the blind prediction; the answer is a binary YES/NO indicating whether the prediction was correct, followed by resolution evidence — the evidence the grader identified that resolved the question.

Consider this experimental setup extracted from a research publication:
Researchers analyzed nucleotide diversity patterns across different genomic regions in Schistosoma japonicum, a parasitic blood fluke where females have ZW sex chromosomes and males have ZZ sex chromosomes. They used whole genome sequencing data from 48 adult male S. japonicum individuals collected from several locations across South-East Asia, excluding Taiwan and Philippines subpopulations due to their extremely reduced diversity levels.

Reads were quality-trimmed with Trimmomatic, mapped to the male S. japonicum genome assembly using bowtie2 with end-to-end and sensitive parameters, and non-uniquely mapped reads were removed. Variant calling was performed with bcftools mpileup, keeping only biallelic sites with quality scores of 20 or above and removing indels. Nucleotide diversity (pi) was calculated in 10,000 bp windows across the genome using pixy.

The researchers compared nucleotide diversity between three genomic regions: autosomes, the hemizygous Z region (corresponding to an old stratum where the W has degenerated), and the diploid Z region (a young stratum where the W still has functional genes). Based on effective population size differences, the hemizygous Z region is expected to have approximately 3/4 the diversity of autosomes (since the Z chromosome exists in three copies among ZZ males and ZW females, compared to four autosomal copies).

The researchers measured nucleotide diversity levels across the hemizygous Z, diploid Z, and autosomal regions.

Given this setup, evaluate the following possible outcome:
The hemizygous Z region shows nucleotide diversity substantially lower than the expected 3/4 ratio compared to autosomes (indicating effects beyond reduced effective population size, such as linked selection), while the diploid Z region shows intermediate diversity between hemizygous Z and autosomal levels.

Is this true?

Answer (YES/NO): YES